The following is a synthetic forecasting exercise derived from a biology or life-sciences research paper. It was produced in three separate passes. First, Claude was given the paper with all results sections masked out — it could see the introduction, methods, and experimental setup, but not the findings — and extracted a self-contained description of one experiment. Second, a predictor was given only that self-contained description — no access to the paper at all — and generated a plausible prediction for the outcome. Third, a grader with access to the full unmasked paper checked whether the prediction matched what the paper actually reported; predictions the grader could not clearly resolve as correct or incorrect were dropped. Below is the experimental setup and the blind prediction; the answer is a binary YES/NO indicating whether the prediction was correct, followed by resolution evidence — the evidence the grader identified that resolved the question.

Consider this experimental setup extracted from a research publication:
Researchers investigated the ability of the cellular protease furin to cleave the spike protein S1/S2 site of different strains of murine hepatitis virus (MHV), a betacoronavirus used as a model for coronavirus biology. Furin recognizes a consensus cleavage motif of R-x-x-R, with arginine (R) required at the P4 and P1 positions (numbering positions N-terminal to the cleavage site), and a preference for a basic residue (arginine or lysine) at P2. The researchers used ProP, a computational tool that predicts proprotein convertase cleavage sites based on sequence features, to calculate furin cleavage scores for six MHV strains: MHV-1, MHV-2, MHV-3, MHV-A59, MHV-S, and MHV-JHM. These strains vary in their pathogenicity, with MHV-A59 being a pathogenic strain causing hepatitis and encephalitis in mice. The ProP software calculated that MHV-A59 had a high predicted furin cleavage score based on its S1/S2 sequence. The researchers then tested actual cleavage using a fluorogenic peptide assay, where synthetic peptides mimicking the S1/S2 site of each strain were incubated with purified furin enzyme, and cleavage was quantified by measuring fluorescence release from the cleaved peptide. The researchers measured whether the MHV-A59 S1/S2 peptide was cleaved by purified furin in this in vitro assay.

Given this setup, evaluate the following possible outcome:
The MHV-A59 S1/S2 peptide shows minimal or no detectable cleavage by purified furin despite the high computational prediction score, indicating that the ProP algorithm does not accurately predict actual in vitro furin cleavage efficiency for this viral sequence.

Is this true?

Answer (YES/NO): YES